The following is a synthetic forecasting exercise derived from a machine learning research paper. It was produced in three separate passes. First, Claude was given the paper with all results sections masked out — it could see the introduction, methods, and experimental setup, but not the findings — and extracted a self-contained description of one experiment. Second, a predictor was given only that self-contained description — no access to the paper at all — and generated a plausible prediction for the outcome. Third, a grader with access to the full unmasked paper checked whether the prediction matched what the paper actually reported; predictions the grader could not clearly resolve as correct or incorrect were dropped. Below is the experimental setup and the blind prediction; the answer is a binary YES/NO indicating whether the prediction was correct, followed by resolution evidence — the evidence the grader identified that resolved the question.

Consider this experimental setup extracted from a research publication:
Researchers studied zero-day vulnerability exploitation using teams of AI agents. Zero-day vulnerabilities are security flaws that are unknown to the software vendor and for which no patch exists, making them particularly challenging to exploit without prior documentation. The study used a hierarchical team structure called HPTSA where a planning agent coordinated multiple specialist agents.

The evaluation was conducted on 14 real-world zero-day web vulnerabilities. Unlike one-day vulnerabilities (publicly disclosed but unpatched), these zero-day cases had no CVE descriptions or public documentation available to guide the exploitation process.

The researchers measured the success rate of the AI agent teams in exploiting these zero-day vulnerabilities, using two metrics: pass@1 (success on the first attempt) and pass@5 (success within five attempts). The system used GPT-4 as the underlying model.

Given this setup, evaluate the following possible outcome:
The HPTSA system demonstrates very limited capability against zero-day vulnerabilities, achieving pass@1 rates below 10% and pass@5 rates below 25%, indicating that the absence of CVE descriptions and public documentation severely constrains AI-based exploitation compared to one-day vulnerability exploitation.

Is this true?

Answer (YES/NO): NO